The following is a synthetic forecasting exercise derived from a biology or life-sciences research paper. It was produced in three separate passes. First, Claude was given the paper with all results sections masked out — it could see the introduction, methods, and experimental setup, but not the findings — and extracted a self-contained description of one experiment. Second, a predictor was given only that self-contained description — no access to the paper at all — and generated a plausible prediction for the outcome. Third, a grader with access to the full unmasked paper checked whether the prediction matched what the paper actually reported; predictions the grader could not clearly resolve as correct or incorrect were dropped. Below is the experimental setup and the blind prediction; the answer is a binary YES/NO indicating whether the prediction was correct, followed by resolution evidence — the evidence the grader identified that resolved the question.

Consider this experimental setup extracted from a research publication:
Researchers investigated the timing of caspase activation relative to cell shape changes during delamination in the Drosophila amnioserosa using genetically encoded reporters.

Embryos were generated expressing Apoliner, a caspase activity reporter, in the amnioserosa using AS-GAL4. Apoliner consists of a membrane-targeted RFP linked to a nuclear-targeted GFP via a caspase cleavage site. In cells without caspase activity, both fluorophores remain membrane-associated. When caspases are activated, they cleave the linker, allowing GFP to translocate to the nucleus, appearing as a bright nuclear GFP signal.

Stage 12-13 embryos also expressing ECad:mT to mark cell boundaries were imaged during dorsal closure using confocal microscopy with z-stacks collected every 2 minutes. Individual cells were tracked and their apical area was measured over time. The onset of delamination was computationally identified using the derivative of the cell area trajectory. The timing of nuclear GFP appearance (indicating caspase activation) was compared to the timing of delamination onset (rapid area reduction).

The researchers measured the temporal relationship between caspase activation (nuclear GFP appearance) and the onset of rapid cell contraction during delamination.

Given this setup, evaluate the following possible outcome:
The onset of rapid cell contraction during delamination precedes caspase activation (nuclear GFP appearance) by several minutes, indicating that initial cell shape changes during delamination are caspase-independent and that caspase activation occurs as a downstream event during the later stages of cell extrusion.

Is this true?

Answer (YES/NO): NO